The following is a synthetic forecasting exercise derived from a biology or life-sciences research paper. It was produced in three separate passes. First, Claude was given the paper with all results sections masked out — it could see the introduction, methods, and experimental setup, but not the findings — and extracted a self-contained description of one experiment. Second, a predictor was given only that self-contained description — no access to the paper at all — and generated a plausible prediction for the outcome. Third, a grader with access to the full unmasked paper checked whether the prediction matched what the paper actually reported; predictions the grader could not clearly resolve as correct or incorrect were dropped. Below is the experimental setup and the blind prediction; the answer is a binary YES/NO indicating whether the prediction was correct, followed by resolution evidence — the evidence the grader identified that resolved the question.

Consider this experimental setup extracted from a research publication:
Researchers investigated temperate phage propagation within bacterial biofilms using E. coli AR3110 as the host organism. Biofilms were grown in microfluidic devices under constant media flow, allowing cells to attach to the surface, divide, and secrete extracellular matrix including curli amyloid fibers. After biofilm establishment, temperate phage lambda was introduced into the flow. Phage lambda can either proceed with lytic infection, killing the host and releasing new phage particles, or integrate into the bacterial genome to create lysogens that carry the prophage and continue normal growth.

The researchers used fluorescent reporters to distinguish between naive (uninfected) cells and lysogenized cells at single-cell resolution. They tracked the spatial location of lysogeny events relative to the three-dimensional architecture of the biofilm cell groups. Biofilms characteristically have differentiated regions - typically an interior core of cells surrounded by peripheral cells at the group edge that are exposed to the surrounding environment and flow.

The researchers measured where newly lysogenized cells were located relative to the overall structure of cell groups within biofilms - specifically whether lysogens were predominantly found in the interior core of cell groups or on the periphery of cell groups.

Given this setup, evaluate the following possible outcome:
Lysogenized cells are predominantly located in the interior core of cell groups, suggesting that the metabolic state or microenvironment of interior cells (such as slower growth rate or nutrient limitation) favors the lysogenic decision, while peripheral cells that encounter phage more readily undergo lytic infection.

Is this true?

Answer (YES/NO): NO